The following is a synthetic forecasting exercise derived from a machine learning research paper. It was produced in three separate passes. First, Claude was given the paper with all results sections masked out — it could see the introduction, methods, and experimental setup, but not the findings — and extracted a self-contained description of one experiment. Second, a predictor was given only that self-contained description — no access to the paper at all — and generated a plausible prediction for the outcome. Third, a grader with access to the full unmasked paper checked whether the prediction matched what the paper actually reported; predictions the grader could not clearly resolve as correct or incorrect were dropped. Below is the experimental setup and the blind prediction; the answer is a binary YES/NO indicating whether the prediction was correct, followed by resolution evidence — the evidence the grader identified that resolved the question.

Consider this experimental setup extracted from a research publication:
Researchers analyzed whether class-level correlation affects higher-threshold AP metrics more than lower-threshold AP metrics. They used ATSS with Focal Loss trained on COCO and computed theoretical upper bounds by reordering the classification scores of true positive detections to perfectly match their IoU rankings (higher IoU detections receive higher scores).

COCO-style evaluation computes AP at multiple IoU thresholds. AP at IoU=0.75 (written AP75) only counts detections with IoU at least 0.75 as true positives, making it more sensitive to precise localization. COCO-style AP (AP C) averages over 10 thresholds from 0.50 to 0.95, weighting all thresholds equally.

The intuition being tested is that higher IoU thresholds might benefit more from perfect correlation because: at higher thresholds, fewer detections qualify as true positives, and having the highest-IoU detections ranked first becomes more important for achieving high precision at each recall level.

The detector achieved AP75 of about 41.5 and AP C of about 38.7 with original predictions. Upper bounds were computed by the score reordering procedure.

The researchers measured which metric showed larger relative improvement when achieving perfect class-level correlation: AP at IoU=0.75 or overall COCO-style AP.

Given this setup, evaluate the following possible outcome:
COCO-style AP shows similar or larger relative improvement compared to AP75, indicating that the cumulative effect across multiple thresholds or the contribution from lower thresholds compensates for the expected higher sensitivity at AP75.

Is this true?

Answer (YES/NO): NO